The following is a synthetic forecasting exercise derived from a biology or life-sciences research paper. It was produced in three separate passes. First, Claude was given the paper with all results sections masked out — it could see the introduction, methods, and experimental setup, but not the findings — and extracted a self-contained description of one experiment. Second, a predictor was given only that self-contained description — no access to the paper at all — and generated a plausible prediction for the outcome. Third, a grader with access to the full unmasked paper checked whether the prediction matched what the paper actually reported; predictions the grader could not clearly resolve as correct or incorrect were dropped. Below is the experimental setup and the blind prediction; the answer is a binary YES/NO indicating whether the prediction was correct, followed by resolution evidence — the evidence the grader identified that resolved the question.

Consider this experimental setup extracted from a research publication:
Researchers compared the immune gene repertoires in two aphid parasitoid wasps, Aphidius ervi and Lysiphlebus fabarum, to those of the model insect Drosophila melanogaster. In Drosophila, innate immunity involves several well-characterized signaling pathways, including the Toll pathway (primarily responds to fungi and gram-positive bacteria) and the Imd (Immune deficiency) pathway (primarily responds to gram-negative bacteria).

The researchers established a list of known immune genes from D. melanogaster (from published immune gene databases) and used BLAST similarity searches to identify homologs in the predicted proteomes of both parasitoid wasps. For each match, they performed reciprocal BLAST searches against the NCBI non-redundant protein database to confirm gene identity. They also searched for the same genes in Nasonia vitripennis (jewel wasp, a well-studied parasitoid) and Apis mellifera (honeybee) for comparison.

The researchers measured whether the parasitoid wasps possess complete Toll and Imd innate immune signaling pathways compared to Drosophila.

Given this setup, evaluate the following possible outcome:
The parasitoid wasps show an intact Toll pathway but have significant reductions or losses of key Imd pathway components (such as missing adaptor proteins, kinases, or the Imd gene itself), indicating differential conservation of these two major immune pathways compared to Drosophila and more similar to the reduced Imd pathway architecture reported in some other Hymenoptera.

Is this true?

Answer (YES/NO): NO